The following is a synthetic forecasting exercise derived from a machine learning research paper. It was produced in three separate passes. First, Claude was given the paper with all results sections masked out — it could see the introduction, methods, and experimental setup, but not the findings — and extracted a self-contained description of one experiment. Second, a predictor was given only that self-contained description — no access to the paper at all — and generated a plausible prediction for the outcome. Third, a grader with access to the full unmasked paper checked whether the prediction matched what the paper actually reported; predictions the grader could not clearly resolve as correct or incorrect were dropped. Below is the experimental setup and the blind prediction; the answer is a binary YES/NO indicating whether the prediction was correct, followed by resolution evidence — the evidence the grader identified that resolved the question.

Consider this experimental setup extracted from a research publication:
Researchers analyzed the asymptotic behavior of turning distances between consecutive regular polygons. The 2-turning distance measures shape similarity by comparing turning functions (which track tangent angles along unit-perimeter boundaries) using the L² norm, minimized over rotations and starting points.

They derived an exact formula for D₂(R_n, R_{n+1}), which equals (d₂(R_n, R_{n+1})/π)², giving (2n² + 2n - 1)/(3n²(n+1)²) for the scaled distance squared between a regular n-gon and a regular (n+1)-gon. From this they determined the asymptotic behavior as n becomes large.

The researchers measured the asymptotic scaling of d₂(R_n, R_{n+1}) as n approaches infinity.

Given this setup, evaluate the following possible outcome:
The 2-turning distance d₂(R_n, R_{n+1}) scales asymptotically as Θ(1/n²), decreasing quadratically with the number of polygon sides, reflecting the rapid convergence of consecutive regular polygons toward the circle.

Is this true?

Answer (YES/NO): NO